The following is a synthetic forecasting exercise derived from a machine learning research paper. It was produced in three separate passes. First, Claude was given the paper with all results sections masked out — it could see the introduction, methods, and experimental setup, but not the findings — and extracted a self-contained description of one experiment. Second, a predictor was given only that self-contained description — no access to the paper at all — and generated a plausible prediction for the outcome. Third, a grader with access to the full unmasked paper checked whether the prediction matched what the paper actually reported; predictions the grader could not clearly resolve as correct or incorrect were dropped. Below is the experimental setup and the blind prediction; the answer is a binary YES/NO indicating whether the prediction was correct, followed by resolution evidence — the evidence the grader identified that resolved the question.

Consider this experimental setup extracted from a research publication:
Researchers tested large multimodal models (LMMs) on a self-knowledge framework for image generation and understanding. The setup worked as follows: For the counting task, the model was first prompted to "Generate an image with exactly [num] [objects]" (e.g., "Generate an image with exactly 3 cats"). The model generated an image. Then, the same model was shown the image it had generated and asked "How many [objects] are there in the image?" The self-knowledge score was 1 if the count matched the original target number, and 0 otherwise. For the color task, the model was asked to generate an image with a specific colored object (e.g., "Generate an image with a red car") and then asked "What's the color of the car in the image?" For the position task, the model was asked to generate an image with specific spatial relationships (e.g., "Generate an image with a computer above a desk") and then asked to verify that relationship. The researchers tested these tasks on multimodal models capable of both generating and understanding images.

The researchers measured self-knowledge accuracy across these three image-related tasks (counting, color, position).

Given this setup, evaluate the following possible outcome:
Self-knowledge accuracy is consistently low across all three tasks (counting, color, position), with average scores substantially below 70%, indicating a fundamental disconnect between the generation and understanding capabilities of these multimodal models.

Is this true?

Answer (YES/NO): NO